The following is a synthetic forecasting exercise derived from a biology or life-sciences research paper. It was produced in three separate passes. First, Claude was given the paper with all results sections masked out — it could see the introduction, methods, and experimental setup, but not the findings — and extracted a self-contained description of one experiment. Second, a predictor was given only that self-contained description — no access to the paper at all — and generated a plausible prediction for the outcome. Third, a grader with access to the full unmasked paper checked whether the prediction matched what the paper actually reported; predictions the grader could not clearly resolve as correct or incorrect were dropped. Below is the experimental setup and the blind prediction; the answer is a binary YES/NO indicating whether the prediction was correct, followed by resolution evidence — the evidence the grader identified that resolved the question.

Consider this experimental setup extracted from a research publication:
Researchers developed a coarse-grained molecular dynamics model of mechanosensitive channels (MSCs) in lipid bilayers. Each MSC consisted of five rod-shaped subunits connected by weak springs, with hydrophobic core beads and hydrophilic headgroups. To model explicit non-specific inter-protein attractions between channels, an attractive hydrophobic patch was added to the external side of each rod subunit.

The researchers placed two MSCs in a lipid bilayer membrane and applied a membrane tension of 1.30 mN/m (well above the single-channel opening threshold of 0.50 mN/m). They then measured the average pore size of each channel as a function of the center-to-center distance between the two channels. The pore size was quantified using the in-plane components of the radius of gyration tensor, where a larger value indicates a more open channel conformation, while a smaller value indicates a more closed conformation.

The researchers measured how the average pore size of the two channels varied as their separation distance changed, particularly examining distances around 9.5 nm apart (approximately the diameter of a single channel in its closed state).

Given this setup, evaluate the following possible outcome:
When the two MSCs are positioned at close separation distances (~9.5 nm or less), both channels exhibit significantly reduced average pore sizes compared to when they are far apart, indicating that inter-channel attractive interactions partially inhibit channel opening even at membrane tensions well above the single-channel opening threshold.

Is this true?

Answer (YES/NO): YES